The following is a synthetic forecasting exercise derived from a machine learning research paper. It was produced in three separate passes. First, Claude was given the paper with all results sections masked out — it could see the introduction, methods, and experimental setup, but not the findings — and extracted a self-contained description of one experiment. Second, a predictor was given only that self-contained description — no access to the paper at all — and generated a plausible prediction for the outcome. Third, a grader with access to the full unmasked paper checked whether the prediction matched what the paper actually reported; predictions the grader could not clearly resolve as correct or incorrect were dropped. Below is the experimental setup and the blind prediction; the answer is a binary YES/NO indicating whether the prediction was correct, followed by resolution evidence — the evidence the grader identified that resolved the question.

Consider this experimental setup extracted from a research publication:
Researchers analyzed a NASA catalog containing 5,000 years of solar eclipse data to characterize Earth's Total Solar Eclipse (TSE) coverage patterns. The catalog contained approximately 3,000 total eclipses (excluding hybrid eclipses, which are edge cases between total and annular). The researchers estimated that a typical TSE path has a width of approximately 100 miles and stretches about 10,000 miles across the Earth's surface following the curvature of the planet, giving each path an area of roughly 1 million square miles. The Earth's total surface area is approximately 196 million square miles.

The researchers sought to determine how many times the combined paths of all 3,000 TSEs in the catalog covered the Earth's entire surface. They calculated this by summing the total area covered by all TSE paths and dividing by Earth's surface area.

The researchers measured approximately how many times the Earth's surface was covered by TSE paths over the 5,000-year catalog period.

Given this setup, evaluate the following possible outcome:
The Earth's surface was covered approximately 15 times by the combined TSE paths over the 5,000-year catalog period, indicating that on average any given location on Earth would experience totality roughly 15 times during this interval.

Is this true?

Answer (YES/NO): YES